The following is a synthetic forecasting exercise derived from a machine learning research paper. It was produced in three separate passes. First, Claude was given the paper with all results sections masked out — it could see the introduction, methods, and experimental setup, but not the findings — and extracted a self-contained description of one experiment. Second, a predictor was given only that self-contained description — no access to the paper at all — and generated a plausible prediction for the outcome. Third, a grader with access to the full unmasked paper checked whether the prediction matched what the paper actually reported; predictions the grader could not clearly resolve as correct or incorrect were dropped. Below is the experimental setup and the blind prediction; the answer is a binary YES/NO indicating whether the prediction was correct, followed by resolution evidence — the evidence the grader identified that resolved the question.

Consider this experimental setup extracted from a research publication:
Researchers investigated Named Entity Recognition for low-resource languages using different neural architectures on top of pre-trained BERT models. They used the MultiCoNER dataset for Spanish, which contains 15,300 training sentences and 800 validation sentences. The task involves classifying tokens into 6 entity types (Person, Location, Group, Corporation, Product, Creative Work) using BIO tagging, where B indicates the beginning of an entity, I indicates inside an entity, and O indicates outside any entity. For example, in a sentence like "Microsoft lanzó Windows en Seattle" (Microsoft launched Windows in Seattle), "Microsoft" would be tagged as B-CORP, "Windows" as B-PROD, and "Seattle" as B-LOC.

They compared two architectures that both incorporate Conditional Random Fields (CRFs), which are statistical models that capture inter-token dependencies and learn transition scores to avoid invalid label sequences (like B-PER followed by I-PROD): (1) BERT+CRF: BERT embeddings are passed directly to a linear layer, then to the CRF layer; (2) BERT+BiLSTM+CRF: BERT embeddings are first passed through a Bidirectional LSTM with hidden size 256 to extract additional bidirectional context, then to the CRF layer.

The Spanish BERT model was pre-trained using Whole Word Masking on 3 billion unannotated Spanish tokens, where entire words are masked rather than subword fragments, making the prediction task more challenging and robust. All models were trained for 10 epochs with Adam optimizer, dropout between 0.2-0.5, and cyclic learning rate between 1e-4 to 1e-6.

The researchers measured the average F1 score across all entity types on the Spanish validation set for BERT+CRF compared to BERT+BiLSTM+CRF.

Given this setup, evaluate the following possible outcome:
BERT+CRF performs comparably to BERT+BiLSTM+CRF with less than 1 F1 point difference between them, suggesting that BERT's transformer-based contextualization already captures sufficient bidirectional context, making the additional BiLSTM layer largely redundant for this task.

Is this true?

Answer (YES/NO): YES